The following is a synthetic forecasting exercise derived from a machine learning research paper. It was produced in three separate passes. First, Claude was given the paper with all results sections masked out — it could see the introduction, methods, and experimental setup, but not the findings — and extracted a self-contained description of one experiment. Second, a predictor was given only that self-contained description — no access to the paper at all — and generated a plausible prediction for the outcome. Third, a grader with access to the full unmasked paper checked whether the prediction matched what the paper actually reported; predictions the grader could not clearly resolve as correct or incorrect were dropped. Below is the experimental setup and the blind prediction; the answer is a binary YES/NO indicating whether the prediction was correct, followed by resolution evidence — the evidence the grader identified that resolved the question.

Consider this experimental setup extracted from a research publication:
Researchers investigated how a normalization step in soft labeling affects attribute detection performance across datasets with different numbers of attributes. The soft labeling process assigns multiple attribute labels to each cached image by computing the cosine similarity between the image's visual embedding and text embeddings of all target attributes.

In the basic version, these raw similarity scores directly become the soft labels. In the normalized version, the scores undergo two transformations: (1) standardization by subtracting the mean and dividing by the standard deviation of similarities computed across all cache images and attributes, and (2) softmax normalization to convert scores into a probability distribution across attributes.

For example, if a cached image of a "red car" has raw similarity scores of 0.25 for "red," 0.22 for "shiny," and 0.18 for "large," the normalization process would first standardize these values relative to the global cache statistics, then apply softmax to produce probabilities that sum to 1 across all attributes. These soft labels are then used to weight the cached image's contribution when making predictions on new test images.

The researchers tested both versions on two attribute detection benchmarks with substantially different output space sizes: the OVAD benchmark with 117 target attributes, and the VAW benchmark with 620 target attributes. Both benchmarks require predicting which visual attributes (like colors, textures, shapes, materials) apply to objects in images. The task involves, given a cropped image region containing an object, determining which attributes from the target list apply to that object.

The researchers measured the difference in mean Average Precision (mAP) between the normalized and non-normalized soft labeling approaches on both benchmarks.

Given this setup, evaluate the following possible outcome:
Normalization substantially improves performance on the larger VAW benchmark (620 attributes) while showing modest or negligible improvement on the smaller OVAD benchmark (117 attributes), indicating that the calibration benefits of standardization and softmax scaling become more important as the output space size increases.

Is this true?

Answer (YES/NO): NO